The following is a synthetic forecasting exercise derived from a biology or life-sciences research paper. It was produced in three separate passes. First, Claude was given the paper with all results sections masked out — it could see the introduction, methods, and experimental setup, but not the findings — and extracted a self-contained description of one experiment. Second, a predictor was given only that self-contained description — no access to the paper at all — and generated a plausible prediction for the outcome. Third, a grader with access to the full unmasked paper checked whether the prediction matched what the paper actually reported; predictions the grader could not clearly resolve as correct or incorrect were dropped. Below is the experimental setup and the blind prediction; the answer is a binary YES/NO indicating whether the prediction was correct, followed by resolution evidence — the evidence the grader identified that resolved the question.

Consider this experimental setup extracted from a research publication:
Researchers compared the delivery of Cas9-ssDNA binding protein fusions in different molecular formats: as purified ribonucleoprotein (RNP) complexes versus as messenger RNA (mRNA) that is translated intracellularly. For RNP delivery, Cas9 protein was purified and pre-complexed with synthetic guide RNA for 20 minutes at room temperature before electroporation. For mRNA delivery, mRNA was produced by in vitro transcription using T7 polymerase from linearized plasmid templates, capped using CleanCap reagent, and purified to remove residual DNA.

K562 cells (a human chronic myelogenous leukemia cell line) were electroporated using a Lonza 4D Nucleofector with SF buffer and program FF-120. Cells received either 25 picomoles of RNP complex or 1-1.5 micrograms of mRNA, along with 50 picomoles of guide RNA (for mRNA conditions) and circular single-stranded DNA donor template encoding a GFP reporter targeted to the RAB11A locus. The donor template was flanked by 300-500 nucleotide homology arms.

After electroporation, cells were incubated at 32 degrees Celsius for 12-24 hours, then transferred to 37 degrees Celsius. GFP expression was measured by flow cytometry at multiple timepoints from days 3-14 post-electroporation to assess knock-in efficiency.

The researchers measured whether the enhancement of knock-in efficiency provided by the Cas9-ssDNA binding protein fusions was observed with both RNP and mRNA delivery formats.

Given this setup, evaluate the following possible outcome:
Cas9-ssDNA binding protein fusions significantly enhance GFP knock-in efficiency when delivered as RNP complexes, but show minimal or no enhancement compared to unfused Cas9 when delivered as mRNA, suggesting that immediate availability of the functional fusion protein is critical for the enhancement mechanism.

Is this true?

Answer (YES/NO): NO